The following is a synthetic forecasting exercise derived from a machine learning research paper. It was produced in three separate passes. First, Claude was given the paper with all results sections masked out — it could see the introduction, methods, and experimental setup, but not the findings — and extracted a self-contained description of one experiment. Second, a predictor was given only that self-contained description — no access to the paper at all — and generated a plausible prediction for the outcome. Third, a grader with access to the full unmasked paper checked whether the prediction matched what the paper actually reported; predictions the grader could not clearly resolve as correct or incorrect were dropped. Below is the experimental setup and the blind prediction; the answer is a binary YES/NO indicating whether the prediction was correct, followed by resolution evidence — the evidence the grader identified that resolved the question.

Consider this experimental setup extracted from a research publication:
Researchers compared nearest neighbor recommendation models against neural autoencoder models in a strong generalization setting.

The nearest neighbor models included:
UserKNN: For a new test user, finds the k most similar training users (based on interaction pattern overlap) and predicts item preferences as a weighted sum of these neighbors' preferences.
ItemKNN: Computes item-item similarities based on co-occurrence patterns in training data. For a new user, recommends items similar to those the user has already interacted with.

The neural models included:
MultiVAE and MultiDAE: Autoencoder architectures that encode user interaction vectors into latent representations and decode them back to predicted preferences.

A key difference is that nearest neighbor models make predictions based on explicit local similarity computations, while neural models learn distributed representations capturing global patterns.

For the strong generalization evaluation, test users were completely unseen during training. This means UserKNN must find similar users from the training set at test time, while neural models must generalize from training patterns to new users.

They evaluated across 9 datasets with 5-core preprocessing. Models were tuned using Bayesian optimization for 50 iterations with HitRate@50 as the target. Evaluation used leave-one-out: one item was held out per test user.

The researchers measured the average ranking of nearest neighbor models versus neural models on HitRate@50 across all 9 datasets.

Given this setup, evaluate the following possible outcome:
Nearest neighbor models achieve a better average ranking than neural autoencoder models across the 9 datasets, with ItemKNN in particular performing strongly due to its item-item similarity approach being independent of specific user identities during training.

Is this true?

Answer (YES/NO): NO